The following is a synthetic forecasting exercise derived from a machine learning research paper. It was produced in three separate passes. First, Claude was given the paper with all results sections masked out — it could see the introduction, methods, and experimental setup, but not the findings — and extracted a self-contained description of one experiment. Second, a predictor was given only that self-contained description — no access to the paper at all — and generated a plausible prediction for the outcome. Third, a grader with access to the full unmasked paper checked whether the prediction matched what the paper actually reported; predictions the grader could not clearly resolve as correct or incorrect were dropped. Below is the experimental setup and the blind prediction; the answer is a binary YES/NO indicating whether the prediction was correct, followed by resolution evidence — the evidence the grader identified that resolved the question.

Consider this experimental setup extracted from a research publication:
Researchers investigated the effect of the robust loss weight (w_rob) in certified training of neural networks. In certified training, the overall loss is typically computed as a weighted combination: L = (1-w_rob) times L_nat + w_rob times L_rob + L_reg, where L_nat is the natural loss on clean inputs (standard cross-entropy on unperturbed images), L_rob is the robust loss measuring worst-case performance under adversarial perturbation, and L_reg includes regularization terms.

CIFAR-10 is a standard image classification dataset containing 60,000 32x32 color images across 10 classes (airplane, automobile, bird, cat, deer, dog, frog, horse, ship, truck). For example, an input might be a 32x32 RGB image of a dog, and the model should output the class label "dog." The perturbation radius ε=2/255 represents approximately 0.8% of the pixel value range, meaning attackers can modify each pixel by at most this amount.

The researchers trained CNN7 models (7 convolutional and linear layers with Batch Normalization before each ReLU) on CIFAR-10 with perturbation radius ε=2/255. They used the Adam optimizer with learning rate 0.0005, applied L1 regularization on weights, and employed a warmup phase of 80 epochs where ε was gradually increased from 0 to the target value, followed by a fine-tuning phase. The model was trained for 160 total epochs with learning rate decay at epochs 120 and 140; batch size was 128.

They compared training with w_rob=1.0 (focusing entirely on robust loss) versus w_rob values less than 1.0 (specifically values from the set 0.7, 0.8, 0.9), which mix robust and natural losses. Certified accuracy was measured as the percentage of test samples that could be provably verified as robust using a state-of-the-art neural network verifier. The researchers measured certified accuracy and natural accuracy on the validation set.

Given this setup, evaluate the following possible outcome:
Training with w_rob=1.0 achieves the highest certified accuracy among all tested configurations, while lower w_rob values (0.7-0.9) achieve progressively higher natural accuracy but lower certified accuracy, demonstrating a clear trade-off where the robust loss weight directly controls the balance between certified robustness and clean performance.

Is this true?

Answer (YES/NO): NO